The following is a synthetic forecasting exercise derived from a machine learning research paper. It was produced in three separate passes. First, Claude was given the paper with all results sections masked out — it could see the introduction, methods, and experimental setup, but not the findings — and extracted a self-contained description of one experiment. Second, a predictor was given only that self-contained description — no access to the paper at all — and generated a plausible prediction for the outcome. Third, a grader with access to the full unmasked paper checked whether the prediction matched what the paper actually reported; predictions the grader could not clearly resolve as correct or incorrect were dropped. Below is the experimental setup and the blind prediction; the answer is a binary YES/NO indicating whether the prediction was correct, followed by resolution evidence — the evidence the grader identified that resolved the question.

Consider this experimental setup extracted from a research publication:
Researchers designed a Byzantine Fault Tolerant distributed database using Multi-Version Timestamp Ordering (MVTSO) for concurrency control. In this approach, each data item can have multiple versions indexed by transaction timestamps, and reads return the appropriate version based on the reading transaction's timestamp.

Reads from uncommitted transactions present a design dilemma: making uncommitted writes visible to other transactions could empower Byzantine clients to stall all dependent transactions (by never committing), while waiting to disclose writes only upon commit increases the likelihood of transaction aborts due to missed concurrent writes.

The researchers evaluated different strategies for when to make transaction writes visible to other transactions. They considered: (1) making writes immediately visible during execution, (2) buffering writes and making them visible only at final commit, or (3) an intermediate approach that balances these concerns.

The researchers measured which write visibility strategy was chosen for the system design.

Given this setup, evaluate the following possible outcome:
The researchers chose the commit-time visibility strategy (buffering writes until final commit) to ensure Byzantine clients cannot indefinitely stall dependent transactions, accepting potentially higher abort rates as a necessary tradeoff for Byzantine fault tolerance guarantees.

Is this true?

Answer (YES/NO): NO